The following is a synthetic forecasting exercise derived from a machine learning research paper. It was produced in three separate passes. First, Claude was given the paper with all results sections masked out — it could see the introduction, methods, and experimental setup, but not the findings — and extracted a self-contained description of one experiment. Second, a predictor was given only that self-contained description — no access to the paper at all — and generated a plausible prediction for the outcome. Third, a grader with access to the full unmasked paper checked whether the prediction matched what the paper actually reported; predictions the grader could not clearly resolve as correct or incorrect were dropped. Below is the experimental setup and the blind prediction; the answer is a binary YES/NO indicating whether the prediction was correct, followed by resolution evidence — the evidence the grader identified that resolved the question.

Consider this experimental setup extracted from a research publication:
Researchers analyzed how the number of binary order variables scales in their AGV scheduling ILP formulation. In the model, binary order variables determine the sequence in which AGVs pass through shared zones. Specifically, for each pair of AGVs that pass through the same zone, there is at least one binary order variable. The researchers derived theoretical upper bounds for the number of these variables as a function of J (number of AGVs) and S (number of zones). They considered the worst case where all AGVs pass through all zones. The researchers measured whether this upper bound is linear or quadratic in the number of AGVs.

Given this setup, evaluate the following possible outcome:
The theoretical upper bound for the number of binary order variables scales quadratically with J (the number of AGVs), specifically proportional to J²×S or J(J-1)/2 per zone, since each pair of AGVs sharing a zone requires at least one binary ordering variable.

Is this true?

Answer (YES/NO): YES